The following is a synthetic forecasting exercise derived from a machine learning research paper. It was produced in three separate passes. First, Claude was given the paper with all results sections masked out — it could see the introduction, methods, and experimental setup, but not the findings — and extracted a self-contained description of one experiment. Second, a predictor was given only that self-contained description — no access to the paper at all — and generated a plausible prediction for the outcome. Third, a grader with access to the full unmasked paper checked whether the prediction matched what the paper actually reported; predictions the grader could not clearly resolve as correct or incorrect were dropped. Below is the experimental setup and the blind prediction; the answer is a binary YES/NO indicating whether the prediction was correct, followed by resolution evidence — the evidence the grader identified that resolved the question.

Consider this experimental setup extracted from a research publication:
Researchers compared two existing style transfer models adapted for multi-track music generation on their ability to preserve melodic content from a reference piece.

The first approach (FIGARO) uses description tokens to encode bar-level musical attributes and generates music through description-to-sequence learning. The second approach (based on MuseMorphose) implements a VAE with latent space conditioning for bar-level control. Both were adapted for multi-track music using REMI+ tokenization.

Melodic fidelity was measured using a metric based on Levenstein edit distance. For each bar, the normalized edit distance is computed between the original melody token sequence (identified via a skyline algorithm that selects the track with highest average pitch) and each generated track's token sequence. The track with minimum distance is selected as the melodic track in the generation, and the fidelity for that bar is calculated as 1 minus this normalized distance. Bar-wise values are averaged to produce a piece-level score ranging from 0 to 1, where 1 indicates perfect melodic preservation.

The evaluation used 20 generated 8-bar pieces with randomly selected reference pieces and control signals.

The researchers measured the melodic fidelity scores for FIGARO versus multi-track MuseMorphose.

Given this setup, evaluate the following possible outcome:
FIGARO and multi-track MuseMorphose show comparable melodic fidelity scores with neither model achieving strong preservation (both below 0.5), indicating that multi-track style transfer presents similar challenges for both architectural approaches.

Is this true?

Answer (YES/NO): NO